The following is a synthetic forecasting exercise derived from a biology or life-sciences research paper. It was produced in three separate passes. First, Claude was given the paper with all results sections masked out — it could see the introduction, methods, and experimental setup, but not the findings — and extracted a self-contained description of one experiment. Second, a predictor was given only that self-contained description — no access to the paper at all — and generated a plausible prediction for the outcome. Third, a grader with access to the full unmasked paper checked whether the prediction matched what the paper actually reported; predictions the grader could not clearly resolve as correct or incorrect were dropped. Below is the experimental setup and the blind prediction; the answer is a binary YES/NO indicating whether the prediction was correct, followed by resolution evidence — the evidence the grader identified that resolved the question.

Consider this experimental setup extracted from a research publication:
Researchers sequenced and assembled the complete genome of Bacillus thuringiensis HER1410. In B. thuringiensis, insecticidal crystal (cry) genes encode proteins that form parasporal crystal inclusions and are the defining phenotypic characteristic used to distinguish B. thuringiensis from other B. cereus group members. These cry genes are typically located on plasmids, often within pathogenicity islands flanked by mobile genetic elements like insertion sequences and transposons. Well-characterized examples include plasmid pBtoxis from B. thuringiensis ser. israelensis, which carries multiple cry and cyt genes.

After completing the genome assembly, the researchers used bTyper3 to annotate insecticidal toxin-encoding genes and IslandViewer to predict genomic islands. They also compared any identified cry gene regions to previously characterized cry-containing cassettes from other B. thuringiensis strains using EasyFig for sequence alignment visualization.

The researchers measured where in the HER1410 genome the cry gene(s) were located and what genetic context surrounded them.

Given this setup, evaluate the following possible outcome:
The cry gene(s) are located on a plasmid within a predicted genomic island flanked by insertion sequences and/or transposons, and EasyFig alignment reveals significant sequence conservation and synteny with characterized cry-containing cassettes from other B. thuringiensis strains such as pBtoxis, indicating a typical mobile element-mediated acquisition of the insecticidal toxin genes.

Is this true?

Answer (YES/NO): NO